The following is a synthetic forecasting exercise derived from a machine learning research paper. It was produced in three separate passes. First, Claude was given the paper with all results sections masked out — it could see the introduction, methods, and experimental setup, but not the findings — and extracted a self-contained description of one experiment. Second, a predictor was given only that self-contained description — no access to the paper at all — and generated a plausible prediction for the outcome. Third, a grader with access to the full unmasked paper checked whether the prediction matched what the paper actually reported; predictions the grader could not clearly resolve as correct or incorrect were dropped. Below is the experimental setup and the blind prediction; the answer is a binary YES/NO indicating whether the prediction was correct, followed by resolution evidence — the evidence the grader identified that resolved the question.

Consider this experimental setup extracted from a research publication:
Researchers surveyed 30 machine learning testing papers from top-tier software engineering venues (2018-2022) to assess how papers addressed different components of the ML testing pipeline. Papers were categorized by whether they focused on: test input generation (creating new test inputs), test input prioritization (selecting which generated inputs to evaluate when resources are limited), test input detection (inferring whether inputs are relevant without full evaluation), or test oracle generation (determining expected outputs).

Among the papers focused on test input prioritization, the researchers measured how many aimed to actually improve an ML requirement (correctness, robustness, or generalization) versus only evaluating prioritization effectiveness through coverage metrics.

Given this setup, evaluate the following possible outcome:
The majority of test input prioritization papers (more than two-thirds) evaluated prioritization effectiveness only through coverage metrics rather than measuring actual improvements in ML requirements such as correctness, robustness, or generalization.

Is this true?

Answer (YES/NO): NO